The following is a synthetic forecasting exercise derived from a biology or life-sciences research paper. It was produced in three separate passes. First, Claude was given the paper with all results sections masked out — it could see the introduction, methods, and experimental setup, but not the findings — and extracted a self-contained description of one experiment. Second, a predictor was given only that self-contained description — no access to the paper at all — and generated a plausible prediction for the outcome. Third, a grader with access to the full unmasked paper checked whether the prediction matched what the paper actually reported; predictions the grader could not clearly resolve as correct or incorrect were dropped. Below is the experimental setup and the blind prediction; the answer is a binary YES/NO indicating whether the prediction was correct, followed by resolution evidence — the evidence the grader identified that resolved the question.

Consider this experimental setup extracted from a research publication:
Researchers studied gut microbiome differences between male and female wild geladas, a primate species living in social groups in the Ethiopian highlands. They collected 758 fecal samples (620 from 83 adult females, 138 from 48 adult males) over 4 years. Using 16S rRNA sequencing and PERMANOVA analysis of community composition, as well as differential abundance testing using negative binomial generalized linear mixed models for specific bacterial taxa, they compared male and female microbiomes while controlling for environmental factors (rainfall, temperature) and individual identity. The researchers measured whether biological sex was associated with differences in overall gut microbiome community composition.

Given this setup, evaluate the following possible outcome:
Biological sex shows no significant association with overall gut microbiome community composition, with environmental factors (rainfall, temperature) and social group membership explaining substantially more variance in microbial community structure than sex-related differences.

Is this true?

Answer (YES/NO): NO